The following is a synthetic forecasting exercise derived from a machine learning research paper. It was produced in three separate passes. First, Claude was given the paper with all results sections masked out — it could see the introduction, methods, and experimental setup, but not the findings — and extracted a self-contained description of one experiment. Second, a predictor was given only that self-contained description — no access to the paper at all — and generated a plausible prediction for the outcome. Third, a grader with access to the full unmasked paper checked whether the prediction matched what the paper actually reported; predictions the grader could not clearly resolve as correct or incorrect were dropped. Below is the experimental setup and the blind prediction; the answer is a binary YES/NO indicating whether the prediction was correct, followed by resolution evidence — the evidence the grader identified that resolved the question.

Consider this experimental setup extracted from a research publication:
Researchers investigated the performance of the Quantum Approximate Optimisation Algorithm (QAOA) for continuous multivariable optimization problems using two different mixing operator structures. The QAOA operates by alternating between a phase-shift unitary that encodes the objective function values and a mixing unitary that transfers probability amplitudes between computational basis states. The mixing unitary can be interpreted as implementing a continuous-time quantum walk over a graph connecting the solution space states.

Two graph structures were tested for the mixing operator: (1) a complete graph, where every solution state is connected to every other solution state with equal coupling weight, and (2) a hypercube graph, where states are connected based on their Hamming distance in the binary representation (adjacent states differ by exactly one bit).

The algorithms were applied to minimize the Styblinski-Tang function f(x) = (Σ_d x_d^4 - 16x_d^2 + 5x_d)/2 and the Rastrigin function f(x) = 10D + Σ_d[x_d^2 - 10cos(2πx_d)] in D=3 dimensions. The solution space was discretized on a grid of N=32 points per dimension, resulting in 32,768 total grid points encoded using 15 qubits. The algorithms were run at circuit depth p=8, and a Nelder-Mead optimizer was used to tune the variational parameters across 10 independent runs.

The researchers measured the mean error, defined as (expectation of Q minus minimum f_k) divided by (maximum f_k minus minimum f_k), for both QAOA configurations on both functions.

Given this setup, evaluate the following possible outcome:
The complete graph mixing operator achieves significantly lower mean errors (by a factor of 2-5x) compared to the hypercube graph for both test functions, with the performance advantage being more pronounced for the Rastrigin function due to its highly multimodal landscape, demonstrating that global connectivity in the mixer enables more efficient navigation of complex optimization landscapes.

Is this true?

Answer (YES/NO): NO